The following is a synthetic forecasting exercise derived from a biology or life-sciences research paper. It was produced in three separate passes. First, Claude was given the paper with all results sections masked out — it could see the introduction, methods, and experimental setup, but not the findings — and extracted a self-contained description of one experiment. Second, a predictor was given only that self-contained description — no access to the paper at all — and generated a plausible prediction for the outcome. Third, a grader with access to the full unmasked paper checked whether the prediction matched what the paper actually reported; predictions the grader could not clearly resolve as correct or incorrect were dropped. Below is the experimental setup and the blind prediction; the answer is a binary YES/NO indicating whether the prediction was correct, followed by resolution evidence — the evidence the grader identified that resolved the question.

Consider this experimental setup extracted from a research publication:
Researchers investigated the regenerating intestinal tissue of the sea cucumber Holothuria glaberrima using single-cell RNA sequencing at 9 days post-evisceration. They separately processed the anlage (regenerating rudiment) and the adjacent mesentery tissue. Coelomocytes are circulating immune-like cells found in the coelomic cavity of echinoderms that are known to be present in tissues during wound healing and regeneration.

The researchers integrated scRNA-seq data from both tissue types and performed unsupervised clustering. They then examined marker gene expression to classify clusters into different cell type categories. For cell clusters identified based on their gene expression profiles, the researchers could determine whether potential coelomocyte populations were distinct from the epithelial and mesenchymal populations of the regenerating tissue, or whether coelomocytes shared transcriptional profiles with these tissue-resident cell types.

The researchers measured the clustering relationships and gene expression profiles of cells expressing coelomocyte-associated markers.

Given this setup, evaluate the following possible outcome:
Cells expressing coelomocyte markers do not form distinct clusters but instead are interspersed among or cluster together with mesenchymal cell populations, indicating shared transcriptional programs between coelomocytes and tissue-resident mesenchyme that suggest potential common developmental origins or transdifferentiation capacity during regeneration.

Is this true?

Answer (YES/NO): NO